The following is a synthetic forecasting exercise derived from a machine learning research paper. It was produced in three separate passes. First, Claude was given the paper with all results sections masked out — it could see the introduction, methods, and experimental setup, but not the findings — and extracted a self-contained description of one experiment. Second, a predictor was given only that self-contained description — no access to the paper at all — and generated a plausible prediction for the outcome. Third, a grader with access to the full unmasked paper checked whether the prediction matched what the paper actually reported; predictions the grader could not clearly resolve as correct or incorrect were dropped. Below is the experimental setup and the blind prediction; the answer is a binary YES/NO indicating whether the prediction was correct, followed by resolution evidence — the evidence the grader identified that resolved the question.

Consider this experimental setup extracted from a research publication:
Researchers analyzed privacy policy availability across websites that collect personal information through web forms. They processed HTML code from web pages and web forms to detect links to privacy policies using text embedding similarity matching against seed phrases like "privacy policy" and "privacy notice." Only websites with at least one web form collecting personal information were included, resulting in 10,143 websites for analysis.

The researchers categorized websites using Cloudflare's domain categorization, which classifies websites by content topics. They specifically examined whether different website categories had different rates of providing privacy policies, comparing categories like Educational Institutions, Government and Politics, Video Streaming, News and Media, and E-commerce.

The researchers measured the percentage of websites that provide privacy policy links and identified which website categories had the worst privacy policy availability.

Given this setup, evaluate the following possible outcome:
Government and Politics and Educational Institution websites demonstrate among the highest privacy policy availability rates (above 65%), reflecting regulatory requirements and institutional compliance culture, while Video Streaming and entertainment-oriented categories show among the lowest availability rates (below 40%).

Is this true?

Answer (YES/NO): NO